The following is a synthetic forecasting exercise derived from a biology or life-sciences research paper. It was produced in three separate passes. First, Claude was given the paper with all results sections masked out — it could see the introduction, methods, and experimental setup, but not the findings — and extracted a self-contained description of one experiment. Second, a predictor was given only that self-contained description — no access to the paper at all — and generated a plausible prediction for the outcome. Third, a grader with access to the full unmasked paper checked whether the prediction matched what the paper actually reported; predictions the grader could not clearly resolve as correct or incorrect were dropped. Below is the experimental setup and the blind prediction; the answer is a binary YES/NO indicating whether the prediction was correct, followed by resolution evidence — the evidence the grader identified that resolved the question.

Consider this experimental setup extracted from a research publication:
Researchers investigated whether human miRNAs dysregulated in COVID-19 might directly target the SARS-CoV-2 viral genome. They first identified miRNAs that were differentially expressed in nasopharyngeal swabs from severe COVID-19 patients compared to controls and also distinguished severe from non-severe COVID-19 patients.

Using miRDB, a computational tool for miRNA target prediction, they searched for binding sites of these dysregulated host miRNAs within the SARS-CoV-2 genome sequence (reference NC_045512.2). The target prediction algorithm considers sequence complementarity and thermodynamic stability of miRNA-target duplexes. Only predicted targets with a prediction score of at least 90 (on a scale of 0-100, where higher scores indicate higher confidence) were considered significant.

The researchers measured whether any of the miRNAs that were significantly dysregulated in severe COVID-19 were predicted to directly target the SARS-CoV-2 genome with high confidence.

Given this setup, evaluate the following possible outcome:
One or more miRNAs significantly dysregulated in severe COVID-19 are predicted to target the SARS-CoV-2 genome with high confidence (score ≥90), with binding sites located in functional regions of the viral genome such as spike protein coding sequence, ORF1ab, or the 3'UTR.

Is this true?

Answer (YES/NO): YES